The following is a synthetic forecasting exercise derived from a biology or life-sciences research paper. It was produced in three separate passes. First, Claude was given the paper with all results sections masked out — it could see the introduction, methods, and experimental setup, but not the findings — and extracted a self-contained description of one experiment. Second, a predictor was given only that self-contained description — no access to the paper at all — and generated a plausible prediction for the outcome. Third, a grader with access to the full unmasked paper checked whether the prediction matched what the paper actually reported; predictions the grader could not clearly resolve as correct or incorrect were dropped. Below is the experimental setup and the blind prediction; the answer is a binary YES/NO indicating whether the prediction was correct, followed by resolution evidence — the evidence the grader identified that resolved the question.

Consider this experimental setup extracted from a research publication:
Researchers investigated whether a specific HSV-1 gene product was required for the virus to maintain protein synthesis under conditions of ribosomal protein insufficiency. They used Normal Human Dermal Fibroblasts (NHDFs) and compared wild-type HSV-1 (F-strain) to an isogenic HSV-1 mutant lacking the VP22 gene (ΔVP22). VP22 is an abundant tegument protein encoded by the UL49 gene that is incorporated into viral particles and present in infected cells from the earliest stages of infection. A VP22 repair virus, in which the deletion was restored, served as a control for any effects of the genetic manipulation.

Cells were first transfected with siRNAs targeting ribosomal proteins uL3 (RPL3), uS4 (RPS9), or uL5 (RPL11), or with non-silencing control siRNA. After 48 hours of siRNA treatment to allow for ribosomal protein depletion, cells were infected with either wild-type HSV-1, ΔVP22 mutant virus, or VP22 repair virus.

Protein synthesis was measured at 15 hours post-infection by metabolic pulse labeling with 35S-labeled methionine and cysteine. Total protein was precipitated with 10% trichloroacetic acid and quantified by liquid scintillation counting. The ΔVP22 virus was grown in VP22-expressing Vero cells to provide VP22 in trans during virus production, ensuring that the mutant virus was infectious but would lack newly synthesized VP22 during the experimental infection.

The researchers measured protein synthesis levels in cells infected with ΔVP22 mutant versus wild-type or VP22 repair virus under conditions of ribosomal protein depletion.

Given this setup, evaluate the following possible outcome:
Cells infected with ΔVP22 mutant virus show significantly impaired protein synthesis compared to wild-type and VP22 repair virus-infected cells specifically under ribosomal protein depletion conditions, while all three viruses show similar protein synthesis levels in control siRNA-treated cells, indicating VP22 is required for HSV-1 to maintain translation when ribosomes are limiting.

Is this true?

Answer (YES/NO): NO